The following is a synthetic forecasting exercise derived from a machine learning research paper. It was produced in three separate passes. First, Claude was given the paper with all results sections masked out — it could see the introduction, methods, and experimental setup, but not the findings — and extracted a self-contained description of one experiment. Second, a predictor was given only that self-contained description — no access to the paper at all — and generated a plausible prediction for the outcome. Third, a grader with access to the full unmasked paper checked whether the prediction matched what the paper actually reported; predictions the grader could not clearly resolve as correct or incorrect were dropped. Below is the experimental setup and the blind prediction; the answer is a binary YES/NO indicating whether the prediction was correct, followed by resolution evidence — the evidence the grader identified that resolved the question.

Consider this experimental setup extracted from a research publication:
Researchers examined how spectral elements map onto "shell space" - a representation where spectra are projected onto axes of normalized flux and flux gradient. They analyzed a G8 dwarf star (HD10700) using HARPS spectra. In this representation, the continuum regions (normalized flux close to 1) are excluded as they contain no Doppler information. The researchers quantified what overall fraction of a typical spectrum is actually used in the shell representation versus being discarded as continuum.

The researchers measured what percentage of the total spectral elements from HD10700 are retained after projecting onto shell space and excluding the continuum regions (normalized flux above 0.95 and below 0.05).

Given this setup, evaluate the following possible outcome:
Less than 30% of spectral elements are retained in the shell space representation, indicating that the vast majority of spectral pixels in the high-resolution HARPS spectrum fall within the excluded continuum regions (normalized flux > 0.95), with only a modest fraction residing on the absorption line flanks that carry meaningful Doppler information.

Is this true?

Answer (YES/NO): NO